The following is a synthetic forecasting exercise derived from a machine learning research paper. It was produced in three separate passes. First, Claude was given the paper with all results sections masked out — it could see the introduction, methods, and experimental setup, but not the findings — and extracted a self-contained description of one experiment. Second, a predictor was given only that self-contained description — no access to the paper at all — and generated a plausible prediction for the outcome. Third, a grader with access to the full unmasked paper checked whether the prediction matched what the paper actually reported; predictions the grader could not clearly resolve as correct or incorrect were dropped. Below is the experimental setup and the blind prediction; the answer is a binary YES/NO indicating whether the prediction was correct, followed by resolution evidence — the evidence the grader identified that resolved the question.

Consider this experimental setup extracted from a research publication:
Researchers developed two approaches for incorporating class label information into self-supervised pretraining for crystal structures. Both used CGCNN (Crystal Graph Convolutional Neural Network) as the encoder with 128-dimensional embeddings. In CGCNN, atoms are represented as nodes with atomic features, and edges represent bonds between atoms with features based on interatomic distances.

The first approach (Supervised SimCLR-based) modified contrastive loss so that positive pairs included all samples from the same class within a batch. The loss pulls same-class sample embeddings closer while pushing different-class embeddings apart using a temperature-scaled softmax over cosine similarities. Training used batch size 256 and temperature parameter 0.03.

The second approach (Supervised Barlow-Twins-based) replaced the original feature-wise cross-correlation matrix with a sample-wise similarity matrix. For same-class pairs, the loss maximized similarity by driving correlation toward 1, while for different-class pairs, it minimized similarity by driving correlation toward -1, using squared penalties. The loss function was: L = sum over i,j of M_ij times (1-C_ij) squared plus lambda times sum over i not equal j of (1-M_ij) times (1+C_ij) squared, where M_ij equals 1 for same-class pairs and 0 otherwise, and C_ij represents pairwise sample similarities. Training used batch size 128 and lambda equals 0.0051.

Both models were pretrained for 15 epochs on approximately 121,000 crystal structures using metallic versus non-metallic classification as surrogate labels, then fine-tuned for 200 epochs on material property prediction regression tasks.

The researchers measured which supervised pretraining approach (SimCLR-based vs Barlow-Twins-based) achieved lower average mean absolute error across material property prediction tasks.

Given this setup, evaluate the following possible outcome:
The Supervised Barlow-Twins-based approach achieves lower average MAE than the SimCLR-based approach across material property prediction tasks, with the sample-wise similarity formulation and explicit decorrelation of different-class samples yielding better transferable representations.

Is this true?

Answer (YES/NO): YES